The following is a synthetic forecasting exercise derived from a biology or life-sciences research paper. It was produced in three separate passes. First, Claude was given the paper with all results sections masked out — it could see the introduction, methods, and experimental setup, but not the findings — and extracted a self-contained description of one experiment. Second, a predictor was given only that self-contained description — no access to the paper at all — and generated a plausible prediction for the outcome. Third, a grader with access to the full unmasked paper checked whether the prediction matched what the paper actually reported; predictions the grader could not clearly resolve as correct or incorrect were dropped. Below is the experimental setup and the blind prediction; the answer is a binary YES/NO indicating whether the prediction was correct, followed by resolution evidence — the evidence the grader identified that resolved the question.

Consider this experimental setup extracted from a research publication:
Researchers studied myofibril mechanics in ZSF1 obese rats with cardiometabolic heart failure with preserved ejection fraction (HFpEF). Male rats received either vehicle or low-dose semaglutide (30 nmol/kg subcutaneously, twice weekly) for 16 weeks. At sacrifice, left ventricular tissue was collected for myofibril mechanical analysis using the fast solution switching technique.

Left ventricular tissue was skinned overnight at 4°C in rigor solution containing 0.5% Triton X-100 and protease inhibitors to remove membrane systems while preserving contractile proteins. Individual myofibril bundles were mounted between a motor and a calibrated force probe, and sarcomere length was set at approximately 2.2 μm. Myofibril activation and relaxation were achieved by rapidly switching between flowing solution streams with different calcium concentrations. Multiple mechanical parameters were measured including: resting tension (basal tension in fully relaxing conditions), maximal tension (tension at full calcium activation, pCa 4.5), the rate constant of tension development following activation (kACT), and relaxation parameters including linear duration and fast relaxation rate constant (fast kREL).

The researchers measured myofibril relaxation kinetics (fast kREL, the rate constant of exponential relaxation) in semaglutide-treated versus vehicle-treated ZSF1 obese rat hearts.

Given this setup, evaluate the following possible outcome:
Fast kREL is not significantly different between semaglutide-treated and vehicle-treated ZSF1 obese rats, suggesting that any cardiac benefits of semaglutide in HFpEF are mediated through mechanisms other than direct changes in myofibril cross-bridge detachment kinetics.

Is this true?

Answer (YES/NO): NO